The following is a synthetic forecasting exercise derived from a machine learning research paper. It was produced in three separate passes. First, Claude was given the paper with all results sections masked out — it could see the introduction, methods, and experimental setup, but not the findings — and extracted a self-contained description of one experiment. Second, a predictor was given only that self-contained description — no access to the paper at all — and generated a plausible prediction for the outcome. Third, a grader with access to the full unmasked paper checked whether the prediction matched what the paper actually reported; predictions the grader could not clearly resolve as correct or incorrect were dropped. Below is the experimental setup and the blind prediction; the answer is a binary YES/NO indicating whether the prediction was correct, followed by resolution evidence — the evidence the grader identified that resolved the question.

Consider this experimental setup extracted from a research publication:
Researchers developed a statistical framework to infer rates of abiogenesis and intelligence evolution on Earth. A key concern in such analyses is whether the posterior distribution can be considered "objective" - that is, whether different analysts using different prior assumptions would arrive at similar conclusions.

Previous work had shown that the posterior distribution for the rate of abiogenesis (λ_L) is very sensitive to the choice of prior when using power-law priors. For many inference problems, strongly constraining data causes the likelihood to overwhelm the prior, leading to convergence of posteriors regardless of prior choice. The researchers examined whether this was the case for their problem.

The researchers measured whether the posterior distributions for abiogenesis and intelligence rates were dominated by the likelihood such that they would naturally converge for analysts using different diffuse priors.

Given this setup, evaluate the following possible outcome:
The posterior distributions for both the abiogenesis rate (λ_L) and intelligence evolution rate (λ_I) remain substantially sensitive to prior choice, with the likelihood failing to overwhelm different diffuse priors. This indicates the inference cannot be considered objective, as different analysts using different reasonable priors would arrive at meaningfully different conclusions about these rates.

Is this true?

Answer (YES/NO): YES